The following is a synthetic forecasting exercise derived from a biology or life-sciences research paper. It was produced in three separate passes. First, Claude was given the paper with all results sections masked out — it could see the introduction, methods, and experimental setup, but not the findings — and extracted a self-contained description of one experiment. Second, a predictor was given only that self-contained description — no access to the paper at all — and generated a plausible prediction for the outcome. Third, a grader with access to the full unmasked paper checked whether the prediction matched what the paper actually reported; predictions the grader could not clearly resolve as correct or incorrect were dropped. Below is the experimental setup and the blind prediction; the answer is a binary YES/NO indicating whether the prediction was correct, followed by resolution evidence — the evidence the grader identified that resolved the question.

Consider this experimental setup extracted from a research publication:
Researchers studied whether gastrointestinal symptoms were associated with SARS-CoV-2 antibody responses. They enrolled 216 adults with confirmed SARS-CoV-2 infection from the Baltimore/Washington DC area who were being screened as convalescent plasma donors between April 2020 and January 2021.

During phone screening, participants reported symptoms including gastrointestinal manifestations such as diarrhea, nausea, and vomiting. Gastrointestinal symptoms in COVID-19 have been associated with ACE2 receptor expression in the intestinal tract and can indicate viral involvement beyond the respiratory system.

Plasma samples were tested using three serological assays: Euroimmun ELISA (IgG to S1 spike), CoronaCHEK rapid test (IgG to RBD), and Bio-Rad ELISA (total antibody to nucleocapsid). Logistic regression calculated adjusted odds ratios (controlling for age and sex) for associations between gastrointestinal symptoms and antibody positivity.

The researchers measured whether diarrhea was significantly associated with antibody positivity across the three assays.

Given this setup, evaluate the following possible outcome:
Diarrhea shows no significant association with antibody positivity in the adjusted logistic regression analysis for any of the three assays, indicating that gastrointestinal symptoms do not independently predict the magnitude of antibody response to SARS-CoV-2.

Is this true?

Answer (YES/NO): NO